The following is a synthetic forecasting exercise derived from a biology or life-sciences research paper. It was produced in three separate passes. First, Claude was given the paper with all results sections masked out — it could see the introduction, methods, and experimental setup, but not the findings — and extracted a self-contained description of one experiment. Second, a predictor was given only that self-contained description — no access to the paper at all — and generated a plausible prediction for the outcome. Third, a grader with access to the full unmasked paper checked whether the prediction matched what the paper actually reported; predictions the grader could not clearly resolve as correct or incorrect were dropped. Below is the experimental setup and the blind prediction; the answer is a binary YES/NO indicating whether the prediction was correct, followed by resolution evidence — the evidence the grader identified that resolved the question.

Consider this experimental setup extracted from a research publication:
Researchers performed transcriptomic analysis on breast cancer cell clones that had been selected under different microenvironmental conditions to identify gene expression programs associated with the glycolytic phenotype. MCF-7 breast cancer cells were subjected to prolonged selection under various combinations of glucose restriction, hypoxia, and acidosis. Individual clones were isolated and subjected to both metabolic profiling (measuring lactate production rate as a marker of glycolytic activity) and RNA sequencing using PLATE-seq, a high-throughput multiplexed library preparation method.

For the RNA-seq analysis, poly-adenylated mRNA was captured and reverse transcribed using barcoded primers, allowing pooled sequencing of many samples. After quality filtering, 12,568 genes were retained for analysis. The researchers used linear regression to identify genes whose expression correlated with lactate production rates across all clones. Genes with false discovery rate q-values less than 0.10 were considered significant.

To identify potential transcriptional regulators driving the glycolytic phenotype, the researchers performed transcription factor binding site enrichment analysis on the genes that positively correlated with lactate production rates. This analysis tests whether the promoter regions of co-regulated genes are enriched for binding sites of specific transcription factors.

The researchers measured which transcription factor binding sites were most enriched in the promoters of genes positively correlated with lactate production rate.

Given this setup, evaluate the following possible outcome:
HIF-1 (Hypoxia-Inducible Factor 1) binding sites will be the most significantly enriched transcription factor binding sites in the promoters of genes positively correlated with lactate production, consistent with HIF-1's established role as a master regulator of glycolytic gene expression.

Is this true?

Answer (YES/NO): NO